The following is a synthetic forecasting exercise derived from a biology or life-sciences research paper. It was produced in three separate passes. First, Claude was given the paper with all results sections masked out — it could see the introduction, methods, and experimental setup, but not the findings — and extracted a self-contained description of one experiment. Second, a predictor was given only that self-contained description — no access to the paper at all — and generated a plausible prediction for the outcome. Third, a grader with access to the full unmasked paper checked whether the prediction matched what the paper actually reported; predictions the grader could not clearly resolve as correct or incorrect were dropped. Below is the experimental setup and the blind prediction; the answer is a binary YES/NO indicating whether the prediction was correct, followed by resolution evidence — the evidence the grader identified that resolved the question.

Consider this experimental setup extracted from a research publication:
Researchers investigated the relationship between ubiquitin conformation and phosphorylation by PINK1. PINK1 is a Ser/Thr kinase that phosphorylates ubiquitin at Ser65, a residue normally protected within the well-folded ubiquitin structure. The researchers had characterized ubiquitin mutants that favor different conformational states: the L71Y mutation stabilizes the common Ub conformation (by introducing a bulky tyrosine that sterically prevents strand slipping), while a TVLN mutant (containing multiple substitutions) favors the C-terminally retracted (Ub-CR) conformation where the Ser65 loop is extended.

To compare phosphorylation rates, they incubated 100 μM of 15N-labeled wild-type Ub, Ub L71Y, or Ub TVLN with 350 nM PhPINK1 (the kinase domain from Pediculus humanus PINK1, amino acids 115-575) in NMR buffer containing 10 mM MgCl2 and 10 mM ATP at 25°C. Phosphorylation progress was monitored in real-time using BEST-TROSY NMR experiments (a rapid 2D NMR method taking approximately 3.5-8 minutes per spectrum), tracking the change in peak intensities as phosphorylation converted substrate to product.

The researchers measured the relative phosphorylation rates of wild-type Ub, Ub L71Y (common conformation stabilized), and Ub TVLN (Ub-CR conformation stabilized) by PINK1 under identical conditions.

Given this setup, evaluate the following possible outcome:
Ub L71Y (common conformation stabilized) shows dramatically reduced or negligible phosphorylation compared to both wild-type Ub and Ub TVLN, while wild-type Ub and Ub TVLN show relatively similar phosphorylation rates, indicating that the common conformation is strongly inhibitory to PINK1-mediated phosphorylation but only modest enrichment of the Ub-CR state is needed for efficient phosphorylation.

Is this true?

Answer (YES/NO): NO